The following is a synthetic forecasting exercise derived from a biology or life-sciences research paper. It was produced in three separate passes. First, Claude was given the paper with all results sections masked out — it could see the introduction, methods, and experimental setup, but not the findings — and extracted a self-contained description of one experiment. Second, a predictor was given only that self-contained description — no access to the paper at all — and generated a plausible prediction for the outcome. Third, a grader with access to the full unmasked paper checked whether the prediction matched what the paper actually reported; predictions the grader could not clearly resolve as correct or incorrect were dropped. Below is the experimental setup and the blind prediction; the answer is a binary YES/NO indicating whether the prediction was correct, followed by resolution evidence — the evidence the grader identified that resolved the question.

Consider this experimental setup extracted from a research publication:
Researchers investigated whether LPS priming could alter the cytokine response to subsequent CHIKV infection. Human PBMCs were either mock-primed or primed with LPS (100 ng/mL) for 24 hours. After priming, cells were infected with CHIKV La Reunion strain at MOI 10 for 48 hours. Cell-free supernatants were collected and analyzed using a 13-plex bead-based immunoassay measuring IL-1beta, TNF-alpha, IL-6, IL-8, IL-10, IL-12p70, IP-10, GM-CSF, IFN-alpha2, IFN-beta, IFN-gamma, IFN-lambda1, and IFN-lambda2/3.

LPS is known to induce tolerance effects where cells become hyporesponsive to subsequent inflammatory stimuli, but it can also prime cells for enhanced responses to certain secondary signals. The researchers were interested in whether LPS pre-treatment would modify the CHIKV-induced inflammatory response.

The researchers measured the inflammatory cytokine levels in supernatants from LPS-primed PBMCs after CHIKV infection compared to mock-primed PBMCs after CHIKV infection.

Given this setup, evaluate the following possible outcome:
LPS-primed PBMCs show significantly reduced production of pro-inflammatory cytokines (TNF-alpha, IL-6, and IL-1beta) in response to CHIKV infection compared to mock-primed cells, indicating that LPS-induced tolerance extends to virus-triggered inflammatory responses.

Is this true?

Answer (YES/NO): NO